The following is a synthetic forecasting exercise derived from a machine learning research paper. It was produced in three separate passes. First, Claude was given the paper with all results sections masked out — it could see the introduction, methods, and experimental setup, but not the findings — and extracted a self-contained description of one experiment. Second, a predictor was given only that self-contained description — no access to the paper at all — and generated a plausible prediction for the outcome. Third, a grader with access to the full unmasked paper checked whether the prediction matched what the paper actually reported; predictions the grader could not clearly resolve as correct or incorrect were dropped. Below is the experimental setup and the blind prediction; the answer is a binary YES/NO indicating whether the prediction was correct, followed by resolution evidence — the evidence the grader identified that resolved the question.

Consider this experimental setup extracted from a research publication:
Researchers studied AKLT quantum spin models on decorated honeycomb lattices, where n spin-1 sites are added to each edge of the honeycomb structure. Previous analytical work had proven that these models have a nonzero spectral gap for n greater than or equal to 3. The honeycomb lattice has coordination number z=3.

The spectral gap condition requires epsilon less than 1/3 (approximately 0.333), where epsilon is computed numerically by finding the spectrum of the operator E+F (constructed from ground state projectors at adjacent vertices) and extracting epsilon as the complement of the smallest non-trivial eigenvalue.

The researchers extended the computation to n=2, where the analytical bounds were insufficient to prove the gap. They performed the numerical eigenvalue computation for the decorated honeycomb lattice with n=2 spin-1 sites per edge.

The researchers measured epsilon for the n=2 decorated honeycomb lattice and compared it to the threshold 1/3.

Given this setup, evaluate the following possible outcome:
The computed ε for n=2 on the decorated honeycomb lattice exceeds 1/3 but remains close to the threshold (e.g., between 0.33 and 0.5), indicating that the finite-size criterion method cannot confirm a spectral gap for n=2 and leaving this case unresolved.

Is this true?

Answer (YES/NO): NO